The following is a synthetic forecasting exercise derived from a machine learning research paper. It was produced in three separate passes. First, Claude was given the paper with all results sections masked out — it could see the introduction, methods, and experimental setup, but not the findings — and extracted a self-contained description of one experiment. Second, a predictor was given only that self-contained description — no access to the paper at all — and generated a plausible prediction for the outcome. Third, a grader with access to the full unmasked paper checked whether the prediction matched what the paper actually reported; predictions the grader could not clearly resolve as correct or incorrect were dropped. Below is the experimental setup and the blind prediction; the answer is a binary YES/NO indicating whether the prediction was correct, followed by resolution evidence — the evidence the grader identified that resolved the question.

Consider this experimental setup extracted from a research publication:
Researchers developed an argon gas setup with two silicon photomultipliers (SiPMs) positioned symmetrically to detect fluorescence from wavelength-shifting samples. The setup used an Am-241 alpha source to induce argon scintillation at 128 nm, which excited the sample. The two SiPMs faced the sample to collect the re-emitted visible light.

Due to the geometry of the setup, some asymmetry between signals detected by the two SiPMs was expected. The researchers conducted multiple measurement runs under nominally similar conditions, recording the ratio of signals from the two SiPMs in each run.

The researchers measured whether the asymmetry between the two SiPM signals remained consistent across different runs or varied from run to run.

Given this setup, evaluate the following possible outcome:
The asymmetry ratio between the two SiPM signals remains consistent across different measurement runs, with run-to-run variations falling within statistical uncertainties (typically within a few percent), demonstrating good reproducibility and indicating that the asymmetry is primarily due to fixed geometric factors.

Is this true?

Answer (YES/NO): NO